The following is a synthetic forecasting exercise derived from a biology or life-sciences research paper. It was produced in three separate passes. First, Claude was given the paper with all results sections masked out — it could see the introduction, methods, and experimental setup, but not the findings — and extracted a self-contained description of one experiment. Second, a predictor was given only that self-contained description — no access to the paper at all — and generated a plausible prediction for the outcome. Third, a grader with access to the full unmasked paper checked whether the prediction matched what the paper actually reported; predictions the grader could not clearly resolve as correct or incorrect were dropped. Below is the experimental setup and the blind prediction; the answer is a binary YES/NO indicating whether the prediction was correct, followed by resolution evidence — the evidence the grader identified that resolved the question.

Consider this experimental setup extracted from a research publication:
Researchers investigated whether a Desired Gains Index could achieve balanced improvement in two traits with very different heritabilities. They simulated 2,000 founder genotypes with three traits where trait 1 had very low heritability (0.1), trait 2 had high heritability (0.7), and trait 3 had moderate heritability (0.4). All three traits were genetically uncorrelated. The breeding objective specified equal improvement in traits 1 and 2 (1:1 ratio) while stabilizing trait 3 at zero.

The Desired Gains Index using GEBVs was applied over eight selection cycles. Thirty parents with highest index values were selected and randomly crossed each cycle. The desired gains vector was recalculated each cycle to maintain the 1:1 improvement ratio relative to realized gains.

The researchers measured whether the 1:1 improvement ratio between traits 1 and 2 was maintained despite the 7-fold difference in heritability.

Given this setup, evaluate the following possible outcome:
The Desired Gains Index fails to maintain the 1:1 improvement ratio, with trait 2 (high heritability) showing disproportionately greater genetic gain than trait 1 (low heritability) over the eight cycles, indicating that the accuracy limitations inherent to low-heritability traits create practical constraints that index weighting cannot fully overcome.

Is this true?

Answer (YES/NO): NO